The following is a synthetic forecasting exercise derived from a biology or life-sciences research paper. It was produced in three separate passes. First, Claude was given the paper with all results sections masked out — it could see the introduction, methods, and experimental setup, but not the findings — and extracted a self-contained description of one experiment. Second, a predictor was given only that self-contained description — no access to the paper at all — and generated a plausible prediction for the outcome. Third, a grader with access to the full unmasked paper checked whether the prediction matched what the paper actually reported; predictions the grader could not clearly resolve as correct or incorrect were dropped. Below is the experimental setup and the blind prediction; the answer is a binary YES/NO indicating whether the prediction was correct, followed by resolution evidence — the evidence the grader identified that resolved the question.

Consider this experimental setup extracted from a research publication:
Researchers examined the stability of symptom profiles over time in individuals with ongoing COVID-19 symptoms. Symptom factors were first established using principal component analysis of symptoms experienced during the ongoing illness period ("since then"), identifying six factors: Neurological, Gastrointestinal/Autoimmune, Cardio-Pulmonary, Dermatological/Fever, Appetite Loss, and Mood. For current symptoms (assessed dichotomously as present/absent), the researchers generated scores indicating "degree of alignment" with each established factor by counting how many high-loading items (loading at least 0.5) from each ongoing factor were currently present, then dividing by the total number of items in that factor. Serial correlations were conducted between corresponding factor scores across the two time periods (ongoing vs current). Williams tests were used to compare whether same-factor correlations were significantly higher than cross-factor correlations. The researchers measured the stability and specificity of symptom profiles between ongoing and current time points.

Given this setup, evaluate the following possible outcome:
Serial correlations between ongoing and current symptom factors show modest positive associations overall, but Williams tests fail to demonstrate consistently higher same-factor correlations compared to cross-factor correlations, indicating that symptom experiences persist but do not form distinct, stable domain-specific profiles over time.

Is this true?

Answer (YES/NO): NO